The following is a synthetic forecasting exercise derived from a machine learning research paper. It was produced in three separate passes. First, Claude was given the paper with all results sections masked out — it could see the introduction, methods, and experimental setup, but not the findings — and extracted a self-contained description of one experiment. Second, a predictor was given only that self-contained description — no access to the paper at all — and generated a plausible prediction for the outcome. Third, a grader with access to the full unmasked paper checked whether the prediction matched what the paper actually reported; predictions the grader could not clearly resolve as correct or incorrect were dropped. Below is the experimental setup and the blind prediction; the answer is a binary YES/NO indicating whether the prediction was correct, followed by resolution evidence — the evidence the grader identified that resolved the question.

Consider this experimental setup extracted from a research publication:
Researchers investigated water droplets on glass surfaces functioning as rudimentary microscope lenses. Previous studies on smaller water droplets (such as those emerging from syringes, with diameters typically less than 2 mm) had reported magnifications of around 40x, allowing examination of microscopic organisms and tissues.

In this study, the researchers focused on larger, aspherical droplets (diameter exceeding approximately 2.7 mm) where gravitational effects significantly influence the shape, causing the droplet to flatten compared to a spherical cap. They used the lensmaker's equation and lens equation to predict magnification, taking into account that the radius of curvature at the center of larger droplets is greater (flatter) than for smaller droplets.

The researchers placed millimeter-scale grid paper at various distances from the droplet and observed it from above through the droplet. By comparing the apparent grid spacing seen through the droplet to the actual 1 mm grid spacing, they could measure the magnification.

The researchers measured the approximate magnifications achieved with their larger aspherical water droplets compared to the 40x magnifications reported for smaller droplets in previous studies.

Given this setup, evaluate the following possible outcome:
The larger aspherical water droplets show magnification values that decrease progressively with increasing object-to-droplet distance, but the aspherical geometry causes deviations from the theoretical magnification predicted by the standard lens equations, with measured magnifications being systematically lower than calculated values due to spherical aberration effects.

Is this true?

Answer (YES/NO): NO